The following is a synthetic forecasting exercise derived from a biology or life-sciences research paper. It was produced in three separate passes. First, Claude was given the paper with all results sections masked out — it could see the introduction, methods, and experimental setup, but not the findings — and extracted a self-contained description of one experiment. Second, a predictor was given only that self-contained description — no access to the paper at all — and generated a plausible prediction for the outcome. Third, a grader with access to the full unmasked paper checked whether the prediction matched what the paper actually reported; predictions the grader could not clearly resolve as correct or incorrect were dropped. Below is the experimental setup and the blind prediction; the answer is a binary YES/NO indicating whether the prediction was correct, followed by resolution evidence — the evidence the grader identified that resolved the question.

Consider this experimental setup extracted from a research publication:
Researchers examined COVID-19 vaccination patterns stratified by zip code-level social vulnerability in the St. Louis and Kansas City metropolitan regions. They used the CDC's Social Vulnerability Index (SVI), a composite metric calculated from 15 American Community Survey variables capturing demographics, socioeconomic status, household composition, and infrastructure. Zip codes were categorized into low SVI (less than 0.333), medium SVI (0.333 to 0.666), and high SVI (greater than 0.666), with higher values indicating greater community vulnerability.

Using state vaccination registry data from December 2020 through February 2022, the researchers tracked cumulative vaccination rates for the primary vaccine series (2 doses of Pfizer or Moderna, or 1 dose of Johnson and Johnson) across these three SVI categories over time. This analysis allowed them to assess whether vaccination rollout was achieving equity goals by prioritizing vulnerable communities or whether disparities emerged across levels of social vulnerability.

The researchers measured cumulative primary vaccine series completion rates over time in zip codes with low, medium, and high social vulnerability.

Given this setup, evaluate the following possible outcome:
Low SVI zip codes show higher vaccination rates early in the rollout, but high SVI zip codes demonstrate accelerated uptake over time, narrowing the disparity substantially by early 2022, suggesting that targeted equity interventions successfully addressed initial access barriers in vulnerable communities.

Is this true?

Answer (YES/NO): NO